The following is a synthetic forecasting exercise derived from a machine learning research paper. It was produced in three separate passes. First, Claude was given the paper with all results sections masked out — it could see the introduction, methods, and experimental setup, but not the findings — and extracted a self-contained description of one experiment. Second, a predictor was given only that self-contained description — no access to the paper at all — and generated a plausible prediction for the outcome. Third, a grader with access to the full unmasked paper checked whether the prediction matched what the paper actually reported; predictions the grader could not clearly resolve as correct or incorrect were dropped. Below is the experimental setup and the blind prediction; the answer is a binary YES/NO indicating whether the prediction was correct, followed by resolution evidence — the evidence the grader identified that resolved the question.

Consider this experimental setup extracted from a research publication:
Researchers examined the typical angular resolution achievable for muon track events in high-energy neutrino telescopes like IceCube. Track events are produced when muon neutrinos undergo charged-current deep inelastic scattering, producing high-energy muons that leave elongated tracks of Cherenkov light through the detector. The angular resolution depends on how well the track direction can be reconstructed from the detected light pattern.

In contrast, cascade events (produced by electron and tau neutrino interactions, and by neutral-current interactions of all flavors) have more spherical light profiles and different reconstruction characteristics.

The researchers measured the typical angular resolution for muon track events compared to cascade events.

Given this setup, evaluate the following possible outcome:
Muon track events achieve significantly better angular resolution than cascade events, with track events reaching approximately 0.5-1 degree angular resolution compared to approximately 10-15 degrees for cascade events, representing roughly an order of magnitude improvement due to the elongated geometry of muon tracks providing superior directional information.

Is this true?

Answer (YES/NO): NO